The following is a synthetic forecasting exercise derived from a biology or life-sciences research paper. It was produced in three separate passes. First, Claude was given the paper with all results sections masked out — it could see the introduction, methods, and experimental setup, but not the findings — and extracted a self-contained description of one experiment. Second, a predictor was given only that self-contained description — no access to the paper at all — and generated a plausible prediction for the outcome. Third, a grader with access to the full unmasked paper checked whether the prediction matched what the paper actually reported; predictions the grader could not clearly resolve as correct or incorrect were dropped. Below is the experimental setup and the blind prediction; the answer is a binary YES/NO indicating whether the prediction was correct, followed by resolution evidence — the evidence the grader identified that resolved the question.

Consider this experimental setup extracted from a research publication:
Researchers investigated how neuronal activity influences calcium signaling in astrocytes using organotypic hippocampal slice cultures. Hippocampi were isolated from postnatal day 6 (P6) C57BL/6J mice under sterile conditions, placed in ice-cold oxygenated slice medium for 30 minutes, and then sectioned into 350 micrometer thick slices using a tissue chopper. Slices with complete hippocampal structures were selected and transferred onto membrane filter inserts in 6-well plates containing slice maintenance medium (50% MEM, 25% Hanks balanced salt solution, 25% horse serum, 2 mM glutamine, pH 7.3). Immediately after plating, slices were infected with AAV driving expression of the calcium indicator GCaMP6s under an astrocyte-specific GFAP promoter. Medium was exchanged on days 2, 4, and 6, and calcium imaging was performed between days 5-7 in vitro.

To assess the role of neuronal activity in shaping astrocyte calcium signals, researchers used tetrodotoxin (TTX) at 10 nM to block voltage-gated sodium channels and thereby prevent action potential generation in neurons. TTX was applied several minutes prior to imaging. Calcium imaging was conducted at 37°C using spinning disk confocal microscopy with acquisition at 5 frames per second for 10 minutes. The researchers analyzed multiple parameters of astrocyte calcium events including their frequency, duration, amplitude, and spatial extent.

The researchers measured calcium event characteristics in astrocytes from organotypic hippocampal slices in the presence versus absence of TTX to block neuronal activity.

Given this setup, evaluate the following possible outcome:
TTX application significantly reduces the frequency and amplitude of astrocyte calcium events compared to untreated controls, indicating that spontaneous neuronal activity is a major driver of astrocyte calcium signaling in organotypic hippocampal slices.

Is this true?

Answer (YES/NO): NO